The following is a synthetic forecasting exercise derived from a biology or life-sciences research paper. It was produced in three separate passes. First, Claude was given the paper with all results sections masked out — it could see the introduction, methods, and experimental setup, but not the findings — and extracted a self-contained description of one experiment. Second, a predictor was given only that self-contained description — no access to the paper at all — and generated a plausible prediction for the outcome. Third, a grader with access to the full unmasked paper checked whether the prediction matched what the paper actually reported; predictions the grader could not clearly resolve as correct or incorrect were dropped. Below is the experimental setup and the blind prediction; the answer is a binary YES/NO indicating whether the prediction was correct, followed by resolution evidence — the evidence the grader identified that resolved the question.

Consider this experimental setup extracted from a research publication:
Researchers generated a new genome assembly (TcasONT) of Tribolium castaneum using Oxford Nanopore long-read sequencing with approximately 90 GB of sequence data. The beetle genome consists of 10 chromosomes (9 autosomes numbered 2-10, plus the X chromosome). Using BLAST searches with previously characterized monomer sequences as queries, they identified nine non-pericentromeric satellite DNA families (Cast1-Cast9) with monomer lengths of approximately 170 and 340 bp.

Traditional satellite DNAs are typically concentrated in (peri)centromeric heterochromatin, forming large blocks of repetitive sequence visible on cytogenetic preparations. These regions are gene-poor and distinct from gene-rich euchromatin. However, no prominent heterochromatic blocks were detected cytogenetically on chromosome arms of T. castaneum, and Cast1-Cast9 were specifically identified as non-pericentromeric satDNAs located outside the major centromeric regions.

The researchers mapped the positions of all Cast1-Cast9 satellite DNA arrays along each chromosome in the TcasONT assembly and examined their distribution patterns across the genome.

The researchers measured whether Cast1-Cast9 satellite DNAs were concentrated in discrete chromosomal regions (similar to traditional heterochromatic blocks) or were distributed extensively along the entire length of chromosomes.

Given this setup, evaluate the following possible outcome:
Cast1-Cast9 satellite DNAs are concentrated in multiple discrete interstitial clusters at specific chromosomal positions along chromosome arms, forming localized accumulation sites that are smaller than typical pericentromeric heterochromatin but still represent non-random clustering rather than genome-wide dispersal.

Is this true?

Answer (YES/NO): NO